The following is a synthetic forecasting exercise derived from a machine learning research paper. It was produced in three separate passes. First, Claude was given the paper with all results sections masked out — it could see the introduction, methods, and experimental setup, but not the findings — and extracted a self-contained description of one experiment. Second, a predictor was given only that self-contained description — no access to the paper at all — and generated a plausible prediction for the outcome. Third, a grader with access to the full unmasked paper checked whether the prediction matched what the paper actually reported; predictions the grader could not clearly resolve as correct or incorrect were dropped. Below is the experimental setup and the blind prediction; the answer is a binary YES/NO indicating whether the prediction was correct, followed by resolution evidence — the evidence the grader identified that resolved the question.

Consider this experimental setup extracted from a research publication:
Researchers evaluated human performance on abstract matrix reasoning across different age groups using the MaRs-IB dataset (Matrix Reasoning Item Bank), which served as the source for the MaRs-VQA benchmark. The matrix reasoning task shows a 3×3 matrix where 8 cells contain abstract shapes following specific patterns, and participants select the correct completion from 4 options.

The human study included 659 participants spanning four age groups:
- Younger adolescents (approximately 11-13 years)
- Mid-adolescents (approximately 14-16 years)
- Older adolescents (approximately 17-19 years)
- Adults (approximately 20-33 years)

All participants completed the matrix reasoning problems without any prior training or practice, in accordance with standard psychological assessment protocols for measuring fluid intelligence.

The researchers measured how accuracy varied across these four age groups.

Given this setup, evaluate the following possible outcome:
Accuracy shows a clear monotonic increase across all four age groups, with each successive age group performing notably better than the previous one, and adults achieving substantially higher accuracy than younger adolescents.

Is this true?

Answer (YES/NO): YES